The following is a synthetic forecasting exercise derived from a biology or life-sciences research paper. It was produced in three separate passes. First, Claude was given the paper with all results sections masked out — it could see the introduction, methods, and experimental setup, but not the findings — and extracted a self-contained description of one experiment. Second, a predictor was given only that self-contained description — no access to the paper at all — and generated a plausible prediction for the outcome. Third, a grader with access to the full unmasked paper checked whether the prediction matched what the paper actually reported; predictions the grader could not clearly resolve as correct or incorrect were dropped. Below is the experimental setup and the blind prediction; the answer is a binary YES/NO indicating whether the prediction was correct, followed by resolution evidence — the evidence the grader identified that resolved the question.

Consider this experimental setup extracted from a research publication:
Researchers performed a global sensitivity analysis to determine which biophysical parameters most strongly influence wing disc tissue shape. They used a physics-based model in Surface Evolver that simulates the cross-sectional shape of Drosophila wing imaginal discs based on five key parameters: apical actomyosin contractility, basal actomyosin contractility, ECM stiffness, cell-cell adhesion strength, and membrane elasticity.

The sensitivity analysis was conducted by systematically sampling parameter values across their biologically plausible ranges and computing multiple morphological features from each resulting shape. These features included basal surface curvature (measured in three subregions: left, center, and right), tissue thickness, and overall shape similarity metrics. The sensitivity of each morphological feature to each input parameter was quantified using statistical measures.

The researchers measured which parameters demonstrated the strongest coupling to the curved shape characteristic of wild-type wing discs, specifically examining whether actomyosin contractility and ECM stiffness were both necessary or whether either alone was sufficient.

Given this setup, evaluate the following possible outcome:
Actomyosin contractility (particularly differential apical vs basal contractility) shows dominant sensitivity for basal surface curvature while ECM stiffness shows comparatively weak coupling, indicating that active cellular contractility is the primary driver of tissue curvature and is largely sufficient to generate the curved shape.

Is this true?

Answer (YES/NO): NO